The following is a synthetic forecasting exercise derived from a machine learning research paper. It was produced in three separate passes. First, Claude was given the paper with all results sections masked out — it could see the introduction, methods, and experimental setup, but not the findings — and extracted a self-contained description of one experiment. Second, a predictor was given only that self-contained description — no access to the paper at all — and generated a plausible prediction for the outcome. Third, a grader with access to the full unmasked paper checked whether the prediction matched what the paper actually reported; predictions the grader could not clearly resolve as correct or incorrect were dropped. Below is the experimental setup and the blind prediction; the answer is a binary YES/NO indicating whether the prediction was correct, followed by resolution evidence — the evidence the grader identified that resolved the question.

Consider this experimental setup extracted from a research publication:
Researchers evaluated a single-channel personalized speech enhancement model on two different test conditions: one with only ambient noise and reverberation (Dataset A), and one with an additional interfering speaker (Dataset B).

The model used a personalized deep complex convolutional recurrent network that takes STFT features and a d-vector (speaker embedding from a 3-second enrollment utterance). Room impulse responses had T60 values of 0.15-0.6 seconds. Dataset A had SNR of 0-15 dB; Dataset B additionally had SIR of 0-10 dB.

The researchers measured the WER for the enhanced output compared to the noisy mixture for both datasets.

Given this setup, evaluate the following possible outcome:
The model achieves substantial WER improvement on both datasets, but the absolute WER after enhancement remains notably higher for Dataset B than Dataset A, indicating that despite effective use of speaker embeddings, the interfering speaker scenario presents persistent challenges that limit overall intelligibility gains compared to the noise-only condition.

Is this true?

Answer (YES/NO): NO